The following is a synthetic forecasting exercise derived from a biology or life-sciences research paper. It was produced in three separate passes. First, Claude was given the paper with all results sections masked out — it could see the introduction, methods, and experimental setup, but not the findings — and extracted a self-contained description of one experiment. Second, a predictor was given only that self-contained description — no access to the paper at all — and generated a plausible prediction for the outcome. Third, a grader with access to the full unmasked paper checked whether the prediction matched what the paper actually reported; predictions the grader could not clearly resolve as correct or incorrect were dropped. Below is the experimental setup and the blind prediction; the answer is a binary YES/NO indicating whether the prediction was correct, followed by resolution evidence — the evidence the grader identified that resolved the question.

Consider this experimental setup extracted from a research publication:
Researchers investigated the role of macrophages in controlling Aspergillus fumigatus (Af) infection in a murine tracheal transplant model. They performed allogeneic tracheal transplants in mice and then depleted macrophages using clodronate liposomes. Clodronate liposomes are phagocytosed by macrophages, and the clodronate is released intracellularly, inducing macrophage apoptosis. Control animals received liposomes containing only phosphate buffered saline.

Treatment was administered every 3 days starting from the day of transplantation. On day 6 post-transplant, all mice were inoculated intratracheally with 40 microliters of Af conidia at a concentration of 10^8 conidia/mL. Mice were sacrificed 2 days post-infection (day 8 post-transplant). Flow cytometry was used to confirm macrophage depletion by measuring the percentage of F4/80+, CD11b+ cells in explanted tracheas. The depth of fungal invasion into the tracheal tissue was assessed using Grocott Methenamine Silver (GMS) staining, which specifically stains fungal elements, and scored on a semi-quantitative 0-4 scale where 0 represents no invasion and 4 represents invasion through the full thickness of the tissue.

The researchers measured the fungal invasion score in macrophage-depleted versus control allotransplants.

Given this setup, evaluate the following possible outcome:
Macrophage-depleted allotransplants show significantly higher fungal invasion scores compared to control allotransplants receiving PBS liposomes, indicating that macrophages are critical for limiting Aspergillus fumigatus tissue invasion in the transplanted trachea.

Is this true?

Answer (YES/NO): NO